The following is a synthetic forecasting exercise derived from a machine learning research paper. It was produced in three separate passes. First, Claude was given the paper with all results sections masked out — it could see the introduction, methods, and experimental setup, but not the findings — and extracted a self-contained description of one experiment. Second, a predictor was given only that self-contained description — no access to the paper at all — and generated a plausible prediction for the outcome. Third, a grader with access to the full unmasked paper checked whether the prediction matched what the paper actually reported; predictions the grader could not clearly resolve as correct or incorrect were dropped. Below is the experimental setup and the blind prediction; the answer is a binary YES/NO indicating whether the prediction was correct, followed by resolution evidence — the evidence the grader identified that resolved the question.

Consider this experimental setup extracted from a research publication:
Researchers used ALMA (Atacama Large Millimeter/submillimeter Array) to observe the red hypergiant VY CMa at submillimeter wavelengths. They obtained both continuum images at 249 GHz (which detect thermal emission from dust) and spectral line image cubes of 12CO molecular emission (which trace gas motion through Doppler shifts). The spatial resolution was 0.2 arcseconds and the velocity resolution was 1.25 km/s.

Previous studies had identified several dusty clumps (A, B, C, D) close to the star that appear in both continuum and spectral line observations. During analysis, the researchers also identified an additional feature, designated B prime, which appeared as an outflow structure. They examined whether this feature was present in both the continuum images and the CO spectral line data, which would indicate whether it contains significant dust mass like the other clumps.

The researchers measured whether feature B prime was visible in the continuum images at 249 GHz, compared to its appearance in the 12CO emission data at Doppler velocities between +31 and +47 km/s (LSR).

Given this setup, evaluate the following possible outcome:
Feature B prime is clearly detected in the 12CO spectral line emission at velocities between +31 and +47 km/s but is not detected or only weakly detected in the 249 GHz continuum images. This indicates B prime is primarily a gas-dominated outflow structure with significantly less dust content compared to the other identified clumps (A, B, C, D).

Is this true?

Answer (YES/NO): YES